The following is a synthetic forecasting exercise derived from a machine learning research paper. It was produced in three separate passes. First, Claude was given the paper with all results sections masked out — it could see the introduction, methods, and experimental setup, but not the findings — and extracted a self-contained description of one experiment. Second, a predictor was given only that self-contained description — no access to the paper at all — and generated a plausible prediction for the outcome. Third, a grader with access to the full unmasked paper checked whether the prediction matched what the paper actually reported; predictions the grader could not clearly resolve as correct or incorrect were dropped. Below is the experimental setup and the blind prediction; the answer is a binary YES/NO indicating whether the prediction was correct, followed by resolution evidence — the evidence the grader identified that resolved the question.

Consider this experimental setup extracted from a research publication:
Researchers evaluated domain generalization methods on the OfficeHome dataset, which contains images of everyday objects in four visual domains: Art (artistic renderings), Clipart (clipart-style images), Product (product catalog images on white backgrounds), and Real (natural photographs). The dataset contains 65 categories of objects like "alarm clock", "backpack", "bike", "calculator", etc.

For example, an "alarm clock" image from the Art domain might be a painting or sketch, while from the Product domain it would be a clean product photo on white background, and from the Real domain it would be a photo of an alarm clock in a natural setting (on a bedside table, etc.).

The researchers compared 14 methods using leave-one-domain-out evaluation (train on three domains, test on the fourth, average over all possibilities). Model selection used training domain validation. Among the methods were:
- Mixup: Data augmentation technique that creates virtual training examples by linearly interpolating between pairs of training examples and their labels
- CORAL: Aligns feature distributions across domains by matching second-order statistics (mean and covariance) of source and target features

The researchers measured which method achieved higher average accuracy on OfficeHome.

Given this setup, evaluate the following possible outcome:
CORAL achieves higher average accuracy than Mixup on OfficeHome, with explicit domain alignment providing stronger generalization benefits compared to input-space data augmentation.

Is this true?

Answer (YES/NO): YES